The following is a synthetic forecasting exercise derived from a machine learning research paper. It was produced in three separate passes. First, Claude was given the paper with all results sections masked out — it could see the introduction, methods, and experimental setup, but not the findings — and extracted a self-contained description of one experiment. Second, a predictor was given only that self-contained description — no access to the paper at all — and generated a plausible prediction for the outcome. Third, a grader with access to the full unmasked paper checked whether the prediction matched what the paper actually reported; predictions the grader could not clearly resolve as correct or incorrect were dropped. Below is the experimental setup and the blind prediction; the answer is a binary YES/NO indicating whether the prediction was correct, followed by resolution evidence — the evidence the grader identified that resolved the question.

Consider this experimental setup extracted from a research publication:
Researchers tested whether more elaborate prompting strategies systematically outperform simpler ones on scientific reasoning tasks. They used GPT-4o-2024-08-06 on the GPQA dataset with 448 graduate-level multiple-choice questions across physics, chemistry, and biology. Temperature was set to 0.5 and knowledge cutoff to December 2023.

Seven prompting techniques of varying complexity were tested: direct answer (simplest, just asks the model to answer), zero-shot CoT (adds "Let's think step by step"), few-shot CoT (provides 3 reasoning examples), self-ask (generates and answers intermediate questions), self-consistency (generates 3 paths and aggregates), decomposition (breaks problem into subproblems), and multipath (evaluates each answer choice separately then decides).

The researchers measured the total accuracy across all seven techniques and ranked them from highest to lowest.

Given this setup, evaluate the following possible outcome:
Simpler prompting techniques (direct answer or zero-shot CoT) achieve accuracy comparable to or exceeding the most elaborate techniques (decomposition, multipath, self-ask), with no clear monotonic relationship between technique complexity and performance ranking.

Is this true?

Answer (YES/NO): YES